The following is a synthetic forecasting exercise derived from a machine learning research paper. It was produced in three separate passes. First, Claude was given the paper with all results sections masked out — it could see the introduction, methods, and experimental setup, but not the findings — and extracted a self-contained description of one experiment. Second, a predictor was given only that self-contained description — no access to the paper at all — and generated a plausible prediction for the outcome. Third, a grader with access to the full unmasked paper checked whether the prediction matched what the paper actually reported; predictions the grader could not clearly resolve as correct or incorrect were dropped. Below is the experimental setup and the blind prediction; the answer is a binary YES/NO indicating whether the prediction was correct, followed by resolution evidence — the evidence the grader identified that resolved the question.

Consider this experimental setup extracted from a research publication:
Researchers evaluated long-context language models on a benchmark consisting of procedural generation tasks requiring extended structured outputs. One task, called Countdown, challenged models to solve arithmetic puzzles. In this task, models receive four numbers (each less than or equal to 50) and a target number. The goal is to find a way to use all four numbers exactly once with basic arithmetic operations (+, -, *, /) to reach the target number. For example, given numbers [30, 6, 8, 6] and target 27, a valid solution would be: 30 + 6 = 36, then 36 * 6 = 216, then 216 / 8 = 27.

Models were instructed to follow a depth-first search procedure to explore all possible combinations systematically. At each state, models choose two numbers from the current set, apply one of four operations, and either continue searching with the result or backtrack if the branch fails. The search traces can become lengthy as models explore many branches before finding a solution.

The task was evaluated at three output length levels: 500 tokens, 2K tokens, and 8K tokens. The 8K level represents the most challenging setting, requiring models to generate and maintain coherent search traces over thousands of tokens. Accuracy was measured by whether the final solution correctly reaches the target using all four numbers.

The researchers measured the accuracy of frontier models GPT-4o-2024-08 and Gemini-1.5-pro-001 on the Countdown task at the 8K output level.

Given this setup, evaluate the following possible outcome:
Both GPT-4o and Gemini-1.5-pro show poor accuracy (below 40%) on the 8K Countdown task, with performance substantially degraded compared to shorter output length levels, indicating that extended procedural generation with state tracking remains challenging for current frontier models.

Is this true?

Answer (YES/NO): NO